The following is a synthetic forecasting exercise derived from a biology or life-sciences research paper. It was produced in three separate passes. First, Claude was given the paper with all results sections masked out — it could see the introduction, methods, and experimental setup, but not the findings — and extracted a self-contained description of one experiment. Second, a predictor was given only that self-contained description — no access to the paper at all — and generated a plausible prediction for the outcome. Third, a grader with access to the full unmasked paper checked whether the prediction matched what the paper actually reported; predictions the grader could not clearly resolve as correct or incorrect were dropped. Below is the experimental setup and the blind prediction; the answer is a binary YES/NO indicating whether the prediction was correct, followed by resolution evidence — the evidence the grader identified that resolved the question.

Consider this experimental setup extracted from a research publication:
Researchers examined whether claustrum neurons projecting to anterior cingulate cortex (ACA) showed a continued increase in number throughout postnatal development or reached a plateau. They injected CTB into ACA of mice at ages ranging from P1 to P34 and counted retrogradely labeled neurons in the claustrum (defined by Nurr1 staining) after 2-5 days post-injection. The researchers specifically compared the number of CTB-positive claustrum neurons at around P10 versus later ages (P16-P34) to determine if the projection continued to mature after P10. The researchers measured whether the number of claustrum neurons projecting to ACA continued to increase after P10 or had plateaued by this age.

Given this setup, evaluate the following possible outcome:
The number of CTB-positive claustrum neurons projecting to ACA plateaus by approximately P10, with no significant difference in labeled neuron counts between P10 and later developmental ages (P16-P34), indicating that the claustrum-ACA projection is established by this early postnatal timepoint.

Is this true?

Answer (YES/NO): YES